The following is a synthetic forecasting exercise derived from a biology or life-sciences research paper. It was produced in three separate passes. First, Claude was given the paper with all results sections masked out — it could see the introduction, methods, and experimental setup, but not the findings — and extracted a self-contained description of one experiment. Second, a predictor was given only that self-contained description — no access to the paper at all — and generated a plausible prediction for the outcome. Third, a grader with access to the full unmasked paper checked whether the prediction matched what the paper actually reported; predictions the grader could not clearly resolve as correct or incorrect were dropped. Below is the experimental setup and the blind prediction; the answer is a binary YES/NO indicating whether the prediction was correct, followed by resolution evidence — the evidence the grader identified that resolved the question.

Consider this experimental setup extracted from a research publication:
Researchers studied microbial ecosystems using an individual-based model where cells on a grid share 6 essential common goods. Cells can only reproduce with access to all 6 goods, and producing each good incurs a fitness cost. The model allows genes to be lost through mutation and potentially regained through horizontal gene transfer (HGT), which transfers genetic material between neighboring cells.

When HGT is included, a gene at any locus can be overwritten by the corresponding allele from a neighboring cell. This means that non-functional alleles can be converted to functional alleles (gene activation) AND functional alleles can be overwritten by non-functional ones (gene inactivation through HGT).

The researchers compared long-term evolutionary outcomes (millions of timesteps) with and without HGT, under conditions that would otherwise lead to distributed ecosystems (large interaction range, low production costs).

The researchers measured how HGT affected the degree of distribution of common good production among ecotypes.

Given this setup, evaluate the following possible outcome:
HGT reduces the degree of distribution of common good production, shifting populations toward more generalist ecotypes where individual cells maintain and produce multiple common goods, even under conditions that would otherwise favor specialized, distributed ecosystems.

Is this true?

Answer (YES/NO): NO